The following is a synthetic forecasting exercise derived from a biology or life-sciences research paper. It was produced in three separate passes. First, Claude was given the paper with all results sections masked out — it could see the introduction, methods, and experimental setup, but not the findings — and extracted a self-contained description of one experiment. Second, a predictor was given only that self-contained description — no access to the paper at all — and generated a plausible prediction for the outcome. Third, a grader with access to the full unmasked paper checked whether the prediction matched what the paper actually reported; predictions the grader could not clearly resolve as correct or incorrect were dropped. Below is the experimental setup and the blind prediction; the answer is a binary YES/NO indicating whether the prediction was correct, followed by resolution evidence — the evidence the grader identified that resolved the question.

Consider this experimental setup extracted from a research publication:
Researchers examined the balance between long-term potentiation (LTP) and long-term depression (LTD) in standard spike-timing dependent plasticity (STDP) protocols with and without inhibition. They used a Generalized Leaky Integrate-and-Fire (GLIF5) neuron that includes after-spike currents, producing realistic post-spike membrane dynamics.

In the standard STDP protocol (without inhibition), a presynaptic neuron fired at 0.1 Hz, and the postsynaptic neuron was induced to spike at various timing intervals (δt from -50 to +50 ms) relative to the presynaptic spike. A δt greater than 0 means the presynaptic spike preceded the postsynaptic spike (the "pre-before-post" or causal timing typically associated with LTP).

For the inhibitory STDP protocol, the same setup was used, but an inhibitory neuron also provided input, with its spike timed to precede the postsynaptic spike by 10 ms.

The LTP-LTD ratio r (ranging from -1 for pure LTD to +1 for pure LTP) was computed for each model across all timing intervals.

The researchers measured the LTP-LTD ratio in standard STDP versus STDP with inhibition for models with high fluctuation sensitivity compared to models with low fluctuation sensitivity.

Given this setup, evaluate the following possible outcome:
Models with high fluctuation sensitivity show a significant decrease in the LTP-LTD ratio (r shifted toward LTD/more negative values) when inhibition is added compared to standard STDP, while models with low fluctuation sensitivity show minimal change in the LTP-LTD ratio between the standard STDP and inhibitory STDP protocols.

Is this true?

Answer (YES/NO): NO